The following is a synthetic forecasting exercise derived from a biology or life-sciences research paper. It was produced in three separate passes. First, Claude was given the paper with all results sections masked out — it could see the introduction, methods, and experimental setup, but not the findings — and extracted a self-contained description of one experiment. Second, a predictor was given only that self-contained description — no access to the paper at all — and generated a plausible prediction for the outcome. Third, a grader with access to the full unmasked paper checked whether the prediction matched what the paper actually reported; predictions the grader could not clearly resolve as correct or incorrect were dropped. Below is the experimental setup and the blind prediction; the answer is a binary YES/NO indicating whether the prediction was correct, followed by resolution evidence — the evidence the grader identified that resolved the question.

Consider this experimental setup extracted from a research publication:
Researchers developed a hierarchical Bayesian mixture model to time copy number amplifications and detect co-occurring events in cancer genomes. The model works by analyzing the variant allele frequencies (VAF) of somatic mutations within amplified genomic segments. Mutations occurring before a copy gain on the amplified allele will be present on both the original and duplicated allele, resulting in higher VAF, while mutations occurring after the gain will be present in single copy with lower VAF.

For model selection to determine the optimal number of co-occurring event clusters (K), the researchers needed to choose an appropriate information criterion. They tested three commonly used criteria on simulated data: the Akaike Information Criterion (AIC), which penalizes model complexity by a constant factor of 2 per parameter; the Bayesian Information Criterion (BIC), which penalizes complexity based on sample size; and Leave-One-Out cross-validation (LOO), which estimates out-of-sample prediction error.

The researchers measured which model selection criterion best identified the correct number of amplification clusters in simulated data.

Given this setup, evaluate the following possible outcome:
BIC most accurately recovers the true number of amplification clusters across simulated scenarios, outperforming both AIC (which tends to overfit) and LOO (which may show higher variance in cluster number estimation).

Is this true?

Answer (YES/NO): NO